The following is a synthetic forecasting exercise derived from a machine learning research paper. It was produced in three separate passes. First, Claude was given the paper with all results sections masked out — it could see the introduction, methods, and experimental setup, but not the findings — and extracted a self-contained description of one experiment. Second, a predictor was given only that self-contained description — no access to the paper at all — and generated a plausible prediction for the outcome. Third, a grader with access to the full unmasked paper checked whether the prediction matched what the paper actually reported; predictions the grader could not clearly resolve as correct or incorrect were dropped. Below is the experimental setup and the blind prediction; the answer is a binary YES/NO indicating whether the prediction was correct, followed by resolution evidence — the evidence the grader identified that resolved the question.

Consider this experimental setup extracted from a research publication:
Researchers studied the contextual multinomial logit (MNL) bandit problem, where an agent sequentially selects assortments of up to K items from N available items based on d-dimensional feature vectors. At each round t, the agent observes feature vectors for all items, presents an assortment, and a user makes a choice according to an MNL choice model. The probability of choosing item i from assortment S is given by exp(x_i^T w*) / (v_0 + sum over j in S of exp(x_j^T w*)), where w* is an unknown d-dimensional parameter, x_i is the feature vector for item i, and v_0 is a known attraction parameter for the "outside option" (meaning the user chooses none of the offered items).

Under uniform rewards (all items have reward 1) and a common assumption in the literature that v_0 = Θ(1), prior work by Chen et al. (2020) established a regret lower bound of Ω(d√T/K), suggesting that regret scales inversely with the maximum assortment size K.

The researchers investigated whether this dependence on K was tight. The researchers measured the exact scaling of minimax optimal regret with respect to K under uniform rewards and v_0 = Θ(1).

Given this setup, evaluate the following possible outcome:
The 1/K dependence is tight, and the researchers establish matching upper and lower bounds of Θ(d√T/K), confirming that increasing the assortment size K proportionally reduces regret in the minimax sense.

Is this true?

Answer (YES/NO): NO